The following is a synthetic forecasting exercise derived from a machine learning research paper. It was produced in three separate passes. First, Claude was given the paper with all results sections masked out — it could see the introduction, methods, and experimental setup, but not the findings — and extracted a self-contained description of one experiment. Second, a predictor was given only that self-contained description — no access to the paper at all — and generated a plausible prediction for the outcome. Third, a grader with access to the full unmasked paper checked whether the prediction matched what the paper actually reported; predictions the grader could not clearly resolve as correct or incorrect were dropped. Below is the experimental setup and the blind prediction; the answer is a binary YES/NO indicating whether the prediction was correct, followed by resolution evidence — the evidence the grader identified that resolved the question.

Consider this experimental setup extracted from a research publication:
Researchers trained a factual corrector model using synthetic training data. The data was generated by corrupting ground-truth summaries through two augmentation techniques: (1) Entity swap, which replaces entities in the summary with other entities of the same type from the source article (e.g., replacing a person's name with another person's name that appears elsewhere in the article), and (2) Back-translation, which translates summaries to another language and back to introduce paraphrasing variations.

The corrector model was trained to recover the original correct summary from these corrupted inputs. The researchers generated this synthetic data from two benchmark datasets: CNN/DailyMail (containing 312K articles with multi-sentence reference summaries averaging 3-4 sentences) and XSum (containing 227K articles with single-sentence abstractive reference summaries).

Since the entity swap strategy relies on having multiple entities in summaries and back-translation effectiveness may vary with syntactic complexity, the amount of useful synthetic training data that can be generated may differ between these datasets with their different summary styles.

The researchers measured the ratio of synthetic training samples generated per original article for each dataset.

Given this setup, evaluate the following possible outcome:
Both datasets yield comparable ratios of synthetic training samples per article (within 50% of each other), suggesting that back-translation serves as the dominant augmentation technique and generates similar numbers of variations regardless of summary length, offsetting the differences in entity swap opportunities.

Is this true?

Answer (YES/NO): NO